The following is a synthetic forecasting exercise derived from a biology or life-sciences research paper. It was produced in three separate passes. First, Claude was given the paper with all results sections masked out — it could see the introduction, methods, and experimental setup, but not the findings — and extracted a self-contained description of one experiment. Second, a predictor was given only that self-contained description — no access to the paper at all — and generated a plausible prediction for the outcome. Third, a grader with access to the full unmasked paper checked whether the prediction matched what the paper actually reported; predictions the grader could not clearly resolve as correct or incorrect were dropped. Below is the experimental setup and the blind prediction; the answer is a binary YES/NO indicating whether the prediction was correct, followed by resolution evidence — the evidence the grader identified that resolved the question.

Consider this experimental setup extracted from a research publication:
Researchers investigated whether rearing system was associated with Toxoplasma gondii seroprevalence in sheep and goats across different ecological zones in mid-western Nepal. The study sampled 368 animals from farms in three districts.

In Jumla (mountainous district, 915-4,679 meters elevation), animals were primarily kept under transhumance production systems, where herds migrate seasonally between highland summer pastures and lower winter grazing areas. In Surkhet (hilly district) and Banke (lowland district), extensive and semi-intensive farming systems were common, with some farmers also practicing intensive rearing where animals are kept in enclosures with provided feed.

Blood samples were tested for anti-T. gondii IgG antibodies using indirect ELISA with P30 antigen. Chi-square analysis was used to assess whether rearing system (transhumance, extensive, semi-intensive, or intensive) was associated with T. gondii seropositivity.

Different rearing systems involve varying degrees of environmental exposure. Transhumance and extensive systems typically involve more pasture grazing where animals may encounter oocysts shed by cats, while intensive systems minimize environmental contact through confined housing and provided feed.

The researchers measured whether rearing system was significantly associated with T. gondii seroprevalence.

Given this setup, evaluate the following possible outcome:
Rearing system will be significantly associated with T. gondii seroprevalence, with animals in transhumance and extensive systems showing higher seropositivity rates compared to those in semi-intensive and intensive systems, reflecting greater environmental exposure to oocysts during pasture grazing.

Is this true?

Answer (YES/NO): YES